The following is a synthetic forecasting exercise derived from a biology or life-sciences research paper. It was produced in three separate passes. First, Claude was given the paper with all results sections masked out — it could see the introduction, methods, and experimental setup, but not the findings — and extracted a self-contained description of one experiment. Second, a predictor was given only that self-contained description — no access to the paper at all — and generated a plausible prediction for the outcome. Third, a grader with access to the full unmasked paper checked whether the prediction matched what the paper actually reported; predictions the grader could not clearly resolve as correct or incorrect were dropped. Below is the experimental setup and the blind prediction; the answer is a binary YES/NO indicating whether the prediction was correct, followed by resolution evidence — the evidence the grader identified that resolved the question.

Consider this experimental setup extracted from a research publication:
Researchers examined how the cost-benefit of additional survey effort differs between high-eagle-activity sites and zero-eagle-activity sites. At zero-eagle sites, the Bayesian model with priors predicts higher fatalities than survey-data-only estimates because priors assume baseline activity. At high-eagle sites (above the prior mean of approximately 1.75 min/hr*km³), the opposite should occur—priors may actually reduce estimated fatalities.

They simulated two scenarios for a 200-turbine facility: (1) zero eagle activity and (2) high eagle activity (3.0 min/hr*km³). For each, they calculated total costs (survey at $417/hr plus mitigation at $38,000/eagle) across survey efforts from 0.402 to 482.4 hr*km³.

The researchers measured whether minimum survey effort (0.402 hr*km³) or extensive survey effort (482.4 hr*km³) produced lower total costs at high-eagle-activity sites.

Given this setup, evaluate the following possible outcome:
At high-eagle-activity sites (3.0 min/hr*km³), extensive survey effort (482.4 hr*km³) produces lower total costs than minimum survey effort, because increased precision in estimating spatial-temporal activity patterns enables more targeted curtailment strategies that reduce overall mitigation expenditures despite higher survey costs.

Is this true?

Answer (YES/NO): NO